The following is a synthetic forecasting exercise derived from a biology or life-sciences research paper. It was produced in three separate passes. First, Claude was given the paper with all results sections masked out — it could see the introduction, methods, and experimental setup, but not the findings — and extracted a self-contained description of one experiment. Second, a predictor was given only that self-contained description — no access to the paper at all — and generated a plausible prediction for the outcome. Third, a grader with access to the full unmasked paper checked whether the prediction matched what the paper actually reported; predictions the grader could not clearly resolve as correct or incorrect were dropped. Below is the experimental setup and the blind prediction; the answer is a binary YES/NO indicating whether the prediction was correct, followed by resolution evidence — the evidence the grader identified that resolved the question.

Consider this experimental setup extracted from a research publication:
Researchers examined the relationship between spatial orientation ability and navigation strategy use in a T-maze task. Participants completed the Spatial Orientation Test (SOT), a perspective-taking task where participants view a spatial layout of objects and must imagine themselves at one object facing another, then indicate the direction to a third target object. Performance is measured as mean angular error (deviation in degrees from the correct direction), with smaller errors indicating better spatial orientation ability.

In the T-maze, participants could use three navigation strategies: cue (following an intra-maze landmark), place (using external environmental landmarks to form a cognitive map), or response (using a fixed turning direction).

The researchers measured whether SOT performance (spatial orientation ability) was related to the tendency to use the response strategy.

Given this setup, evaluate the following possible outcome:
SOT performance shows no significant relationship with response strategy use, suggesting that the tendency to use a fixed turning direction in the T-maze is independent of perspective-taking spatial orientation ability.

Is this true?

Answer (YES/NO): NO